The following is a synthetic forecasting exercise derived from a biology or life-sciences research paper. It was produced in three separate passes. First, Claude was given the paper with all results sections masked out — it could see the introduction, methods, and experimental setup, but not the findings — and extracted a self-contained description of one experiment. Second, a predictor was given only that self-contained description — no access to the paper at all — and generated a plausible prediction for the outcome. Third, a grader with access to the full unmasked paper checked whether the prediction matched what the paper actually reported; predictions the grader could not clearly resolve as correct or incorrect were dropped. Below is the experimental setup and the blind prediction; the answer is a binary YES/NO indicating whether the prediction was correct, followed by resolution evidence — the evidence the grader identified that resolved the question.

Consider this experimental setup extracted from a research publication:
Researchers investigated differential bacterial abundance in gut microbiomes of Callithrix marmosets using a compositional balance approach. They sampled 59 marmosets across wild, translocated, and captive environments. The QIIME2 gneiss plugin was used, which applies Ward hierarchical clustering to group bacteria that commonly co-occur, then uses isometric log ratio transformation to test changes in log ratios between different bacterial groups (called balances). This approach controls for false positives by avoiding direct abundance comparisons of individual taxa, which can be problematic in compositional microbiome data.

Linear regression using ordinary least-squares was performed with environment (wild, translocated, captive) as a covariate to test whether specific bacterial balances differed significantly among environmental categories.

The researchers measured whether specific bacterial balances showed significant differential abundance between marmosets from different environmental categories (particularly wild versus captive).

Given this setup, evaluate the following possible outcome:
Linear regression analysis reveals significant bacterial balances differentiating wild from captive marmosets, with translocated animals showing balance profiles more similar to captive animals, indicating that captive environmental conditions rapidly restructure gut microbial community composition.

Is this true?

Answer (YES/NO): NO